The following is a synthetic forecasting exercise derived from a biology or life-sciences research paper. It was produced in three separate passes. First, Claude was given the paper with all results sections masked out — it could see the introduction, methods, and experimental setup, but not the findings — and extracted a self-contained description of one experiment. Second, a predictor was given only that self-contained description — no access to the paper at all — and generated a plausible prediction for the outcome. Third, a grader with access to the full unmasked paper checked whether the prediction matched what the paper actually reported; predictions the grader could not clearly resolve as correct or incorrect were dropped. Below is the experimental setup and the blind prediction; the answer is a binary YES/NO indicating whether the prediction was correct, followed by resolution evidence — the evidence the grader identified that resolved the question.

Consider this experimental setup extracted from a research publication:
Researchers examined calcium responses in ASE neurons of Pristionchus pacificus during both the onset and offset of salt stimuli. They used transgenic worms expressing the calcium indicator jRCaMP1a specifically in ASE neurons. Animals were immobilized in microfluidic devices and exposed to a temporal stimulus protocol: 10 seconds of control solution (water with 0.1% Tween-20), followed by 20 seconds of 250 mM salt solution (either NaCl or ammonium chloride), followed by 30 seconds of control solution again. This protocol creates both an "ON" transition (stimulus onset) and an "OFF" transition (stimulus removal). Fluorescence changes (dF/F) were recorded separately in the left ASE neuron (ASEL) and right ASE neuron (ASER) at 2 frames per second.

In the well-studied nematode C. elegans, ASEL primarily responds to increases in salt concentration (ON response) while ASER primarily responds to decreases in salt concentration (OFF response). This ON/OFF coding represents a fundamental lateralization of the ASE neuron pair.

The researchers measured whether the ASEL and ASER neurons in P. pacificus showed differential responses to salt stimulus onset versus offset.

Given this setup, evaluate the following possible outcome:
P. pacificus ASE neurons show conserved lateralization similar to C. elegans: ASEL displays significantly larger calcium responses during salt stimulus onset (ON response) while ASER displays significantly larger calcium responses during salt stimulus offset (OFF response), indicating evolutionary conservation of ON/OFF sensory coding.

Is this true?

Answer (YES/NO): NO